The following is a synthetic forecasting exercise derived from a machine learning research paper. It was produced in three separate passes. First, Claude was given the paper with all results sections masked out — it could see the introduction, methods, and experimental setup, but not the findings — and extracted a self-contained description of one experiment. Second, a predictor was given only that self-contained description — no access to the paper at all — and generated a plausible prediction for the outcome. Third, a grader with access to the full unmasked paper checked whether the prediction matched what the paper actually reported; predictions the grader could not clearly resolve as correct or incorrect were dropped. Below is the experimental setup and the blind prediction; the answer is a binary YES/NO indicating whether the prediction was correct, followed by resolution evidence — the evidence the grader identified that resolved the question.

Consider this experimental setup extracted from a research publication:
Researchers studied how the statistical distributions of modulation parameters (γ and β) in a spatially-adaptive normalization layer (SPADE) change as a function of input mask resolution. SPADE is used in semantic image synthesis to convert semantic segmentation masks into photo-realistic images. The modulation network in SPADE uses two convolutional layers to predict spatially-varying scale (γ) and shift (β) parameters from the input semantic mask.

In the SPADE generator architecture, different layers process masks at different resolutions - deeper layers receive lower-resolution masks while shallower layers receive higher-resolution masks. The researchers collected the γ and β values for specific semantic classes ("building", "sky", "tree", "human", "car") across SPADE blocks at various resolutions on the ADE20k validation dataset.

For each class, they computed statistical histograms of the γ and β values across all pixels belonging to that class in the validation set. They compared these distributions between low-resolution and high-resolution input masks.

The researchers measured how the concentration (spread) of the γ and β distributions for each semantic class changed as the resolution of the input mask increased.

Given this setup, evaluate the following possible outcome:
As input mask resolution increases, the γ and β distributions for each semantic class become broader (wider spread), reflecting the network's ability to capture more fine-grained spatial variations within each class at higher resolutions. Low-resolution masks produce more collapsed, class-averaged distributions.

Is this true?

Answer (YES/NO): NO